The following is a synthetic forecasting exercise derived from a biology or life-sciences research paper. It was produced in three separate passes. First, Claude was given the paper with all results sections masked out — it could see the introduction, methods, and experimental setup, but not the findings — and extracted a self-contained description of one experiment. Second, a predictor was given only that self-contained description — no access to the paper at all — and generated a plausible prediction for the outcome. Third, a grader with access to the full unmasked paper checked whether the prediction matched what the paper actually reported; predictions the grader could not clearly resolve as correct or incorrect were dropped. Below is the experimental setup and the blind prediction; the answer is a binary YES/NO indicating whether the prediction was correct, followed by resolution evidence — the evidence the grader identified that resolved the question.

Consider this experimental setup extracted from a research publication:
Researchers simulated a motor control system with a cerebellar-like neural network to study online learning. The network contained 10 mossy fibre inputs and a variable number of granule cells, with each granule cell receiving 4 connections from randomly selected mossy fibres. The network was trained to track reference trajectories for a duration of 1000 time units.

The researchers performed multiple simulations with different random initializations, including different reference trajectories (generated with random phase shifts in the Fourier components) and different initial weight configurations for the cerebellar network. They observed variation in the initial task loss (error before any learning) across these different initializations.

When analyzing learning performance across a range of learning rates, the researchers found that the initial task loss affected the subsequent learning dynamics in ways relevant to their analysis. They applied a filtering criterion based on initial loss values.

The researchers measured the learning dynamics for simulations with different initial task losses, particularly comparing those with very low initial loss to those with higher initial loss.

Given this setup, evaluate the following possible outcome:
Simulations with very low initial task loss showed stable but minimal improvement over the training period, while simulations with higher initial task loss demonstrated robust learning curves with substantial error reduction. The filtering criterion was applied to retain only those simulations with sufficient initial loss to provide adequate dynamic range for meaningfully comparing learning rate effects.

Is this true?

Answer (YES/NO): NO